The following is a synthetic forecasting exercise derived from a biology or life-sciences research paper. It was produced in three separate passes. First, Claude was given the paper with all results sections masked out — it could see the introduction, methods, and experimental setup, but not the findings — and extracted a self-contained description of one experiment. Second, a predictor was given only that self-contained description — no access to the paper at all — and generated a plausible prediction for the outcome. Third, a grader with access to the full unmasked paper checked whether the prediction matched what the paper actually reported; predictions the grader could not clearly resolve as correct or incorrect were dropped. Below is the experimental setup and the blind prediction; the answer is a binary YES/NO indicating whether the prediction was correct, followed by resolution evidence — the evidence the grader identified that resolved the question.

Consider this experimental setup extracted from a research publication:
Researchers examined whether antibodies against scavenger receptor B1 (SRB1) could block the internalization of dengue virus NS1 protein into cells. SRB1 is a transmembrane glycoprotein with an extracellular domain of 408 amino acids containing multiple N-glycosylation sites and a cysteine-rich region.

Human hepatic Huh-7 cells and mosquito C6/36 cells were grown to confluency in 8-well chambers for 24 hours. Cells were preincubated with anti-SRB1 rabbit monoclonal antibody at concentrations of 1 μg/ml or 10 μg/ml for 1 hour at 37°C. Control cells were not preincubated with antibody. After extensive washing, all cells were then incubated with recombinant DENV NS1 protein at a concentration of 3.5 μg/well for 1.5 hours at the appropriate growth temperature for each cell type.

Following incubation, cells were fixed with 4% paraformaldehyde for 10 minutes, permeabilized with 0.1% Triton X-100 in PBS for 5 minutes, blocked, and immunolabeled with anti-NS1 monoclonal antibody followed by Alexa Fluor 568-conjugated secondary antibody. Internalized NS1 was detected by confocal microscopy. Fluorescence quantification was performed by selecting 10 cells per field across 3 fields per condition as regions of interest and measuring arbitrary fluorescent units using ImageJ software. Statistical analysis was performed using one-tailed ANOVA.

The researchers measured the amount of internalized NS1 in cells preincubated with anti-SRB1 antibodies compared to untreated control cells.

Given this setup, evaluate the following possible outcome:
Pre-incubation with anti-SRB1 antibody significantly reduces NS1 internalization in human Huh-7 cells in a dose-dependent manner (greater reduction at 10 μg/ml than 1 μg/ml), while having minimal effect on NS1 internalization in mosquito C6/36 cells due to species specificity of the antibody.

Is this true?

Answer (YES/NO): NO